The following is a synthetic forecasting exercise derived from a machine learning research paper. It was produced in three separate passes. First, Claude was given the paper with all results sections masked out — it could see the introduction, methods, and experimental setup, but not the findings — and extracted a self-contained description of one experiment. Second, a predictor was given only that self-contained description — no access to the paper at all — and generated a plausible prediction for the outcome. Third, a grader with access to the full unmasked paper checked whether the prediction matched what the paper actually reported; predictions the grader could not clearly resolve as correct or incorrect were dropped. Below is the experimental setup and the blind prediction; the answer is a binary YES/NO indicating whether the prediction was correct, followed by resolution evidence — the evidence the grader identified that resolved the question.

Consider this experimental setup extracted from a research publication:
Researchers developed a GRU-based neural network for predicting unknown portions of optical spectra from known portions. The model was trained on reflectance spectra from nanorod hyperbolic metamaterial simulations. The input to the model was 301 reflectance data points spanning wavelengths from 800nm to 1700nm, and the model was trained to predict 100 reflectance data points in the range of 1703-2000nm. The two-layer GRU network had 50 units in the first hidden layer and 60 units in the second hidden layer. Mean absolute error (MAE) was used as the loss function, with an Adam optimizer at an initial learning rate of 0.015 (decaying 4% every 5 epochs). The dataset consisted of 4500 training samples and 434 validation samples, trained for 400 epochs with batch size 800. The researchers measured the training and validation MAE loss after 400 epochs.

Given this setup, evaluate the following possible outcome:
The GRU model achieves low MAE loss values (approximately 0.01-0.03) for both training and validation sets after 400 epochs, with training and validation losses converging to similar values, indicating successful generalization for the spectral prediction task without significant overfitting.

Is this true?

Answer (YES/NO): NO